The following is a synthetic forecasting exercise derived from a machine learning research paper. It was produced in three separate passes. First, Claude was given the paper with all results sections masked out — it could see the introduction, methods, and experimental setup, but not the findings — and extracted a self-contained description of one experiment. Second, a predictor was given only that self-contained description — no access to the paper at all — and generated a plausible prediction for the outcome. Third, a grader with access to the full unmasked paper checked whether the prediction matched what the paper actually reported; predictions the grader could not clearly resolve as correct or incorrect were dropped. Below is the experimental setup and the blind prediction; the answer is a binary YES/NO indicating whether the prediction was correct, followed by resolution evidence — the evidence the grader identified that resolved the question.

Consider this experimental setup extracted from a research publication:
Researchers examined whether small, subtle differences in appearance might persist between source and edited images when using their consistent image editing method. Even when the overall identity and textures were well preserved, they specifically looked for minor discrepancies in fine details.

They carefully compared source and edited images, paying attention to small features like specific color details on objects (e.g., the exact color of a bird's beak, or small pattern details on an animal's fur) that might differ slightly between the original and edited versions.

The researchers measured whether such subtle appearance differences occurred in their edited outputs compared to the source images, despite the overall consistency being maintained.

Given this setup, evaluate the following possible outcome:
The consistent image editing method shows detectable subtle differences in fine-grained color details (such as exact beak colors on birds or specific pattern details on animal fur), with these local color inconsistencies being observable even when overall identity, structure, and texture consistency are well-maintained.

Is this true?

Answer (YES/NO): YES